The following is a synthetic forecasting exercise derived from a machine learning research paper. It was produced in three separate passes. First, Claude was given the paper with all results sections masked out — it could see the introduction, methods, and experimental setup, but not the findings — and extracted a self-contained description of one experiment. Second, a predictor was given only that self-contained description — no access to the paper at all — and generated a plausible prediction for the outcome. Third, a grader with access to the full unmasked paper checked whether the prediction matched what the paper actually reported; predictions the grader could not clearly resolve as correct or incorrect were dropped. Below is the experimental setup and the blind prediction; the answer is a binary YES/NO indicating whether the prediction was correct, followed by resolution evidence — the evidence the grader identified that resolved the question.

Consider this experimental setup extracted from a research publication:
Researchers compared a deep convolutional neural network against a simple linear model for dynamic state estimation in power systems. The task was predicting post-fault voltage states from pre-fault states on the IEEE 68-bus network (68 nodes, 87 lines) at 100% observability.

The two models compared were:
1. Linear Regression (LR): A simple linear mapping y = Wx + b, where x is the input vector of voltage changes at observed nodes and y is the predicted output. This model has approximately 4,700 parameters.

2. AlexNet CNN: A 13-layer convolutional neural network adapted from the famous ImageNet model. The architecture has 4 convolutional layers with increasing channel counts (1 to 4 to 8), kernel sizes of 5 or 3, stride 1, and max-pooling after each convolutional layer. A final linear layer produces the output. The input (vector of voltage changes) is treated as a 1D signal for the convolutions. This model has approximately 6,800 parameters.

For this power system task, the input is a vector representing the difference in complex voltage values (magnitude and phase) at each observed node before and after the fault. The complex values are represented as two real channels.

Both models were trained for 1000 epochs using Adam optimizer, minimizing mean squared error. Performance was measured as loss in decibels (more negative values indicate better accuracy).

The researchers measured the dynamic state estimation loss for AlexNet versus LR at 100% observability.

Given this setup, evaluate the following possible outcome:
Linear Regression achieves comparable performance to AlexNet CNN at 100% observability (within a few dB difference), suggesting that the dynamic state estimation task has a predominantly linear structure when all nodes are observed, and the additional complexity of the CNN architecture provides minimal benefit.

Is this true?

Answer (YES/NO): NO